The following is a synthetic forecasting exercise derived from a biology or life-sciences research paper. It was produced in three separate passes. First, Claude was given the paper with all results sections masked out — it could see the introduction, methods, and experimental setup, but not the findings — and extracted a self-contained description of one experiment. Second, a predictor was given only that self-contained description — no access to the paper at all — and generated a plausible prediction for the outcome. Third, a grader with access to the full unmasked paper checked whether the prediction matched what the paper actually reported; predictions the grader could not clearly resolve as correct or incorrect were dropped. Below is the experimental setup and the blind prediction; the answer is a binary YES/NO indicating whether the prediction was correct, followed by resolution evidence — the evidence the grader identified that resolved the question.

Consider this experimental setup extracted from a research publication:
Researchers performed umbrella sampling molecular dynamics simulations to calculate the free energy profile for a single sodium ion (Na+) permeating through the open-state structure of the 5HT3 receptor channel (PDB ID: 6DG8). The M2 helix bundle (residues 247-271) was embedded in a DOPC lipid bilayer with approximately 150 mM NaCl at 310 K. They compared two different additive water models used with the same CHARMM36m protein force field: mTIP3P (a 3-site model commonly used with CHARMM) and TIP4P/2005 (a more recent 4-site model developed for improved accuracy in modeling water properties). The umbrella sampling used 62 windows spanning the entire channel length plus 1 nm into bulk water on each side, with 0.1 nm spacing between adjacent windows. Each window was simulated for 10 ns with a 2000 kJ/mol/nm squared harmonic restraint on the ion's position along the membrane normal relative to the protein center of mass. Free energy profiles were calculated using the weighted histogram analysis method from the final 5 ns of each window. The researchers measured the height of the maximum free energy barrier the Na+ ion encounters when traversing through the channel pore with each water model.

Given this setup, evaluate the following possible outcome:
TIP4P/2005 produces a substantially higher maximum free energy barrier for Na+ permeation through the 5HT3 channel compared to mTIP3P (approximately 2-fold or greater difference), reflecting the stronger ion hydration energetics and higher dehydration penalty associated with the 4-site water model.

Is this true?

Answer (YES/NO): NO